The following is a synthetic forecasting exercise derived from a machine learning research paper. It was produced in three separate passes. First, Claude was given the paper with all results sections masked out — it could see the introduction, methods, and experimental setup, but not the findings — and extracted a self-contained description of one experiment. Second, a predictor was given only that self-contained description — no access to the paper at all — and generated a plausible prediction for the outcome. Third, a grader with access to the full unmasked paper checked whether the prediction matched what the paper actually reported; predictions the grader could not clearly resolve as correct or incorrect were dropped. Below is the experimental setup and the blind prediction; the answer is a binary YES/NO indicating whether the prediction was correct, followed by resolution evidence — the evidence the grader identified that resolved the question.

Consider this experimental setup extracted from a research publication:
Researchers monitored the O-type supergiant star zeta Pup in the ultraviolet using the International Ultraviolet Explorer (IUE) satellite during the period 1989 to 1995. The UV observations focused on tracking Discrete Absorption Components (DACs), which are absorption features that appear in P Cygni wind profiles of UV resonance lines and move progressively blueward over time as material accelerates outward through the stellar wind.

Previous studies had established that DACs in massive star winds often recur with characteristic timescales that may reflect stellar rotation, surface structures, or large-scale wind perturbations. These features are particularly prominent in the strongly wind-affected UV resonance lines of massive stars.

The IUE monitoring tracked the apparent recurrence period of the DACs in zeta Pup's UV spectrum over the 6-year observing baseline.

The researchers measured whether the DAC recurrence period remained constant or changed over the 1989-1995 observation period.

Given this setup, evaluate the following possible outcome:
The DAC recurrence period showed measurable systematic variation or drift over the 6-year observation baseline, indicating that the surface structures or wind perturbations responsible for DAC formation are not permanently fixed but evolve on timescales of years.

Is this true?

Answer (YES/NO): YES